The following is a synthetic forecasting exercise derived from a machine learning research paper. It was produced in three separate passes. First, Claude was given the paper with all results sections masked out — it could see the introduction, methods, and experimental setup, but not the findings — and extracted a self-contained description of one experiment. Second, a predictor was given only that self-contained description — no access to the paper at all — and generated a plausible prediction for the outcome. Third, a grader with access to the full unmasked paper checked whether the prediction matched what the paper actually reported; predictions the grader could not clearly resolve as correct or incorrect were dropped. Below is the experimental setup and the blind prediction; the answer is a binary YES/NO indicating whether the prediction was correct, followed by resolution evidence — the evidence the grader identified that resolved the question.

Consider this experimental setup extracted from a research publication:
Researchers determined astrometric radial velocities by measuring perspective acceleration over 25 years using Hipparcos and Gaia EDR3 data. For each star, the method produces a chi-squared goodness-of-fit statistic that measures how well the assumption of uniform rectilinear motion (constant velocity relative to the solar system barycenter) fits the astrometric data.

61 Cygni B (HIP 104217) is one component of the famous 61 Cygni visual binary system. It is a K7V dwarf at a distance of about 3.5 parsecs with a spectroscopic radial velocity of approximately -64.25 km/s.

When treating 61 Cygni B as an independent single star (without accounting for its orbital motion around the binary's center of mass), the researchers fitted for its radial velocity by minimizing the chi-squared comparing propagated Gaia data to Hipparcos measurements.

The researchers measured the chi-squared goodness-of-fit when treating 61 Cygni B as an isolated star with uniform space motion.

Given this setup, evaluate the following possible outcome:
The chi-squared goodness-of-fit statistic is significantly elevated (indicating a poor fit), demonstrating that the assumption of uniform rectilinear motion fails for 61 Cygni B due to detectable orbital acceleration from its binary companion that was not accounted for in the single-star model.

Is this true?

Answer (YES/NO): YES